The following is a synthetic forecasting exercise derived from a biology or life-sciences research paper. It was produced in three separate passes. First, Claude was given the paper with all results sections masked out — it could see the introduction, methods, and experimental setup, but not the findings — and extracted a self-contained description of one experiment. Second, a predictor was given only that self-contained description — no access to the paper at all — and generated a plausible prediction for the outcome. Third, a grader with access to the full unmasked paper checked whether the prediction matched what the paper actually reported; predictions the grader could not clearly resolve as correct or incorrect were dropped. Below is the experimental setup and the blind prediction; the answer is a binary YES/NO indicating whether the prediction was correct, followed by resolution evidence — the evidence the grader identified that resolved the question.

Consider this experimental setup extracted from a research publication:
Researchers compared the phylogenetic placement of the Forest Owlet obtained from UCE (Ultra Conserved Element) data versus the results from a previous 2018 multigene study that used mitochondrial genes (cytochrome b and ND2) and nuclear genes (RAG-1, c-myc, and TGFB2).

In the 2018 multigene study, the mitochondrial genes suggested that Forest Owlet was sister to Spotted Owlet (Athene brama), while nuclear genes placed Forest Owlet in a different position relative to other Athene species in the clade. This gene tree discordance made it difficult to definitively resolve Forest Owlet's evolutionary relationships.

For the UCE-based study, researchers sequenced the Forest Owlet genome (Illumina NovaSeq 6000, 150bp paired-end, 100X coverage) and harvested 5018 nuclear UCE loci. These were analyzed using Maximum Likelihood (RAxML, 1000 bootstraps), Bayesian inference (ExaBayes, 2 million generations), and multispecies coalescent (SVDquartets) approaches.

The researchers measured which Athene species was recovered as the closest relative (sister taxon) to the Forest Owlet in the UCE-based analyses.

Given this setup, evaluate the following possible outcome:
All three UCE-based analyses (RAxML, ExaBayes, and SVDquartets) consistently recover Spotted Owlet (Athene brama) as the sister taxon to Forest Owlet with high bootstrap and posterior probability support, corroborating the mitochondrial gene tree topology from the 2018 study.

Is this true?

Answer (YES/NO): NO